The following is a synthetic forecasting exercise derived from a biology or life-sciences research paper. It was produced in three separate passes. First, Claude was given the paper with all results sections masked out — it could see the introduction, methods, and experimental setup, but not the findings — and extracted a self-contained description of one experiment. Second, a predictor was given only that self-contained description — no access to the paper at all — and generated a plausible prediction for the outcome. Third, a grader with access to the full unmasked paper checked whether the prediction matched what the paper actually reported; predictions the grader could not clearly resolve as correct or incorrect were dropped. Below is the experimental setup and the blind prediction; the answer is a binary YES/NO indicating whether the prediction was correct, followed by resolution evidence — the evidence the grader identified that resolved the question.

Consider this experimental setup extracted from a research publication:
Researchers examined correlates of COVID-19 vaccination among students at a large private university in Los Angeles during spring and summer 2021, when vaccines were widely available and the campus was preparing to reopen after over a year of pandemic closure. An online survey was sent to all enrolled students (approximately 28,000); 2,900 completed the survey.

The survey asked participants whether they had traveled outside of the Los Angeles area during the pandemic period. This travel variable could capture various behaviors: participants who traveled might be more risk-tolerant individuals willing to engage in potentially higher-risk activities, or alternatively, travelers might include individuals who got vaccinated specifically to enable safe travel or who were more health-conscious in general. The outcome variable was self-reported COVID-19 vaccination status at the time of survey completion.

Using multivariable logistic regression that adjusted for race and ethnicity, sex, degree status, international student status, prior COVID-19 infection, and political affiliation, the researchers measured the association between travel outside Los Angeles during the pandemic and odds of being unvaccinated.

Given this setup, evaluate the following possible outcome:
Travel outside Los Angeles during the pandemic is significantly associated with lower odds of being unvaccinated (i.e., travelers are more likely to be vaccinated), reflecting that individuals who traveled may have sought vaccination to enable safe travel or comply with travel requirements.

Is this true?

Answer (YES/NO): YES